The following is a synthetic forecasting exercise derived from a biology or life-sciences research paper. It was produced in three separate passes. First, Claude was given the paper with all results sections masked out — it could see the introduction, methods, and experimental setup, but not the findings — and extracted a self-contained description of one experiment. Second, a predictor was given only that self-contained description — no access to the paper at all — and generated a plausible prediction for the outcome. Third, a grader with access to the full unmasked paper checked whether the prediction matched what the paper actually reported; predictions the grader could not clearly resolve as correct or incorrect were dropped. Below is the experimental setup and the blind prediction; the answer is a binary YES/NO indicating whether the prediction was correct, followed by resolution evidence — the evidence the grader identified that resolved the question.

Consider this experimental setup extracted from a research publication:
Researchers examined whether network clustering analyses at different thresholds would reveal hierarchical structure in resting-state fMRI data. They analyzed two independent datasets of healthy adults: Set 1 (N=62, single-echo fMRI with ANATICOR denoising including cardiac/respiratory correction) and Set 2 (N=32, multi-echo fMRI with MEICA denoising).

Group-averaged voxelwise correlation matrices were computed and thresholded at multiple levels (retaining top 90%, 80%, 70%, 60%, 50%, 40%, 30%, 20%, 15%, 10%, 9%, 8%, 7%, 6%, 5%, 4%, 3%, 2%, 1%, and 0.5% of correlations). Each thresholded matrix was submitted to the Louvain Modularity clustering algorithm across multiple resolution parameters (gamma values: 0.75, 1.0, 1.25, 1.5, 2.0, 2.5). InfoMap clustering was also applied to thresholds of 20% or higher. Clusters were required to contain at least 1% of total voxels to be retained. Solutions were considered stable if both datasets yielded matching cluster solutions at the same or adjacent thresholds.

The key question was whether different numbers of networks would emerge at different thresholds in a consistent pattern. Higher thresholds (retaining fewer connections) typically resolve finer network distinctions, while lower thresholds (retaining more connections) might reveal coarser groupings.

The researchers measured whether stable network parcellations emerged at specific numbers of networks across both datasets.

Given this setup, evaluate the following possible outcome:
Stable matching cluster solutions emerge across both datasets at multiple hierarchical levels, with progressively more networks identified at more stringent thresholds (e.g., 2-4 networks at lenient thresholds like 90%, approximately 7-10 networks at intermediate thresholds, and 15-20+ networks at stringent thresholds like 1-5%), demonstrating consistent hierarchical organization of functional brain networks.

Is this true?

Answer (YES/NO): NO